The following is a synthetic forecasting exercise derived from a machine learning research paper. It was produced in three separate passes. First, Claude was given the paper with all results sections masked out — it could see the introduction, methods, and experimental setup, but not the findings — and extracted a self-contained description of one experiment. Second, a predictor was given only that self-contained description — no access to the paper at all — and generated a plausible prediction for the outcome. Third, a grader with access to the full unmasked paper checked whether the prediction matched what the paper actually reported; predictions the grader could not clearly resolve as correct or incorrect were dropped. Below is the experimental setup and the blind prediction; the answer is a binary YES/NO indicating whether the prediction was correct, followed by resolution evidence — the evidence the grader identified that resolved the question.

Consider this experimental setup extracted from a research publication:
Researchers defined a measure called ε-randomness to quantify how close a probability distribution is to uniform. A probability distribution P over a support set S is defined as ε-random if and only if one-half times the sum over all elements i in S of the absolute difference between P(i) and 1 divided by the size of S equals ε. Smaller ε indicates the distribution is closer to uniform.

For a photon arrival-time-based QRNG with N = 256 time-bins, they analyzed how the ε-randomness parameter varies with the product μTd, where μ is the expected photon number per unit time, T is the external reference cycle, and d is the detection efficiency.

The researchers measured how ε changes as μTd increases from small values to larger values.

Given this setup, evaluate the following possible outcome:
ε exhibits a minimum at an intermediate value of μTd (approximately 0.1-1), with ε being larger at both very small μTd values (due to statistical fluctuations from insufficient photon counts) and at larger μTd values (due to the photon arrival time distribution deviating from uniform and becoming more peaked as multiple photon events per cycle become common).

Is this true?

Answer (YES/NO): NO